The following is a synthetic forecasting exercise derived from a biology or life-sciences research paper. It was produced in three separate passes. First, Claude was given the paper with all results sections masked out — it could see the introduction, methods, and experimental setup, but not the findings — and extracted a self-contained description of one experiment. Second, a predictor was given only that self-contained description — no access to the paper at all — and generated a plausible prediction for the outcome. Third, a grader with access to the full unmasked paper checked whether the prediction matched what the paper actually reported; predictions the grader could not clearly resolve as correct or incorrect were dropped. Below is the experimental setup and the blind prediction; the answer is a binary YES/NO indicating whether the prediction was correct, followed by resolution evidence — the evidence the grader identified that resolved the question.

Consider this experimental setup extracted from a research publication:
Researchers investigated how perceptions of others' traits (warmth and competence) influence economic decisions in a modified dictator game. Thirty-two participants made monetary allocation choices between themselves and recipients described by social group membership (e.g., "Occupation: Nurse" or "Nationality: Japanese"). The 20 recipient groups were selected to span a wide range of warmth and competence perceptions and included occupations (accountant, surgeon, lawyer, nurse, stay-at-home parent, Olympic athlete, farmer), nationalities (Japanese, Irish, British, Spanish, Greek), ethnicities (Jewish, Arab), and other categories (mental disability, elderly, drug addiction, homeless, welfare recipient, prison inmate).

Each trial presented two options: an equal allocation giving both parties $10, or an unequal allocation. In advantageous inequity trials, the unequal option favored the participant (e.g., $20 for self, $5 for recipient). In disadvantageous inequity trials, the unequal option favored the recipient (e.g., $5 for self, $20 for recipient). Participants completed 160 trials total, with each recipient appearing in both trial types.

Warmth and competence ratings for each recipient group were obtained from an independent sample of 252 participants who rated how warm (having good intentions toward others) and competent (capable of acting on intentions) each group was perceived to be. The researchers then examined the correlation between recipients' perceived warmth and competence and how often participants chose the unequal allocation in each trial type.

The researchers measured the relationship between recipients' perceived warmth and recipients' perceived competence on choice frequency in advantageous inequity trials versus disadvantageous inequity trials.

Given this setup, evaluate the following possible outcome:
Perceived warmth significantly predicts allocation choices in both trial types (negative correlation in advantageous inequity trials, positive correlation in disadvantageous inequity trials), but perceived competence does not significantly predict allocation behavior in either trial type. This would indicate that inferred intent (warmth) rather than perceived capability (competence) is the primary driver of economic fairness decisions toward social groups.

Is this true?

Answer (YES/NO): NO